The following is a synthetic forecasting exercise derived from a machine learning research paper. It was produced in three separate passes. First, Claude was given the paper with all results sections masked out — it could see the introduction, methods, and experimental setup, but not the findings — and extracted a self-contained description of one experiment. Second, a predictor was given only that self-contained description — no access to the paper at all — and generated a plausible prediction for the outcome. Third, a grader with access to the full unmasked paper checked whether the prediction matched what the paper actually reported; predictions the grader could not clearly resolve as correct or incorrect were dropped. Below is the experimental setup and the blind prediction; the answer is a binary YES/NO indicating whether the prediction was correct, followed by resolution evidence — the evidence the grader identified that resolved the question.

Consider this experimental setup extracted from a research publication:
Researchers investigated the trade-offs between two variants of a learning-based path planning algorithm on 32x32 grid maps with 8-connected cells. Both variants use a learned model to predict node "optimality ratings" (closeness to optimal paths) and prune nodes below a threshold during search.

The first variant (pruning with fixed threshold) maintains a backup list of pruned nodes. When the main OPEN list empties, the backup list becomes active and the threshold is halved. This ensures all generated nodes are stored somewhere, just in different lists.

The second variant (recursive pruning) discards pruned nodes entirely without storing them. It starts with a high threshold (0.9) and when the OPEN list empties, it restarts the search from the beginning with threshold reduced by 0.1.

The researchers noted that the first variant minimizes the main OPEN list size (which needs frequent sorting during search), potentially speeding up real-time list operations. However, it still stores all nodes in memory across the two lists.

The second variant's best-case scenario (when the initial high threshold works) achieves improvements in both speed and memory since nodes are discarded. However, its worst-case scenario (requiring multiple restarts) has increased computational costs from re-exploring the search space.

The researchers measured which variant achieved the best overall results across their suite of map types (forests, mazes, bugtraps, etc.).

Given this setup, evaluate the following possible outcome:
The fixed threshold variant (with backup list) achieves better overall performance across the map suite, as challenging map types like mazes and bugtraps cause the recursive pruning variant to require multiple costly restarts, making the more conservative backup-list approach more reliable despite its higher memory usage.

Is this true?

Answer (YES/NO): NO